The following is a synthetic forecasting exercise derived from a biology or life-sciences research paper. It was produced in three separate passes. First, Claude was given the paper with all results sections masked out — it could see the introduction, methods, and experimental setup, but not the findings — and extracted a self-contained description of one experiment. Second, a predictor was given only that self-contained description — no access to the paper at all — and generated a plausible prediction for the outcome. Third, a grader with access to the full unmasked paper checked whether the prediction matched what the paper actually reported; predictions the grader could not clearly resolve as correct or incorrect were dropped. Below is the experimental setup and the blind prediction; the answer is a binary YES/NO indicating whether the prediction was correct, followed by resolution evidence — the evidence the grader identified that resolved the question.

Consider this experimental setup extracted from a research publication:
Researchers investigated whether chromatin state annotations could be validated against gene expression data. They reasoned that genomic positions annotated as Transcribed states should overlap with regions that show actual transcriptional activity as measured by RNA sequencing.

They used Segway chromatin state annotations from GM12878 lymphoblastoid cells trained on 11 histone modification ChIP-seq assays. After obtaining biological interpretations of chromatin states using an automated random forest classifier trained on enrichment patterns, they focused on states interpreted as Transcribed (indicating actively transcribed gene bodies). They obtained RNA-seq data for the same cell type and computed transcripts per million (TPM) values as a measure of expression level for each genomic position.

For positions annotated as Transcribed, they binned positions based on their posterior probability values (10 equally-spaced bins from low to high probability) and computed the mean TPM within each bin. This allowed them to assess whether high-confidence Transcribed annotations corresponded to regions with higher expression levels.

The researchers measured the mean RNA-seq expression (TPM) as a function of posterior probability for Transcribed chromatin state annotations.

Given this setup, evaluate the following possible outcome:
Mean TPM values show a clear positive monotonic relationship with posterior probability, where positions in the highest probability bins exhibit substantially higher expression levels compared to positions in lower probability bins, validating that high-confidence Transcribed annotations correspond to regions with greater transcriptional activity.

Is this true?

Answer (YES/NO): YES